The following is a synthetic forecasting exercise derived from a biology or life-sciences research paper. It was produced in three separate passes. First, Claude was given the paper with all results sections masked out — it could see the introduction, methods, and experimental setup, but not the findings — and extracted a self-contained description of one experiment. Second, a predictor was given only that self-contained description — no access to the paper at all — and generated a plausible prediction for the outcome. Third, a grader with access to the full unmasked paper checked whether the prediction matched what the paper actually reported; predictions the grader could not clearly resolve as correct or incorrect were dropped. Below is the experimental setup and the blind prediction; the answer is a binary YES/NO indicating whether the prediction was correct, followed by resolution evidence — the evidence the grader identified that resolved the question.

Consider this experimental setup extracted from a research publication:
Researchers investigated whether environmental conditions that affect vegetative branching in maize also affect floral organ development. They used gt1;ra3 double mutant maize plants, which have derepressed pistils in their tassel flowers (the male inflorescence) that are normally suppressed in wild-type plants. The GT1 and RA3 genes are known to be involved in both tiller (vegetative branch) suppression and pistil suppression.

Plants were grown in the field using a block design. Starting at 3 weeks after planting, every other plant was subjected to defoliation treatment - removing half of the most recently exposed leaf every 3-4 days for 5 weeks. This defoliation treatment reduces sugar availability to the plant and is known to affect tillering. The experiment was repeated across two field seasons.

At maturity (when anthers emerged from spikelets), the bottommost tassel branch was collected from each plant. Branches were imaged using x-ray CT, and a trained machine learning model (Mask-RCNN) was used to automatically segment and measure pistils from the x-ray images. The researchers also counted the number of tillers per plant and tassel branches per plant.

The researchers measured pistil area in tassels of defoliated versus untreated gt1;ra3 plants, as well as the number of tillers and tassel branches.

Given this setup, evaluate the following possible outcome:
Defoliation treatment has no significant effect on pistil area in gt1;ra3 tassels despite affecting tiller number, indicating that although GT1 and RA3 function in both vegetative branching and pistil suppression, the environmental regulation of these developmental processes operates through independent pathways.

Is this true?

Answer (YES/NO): YES